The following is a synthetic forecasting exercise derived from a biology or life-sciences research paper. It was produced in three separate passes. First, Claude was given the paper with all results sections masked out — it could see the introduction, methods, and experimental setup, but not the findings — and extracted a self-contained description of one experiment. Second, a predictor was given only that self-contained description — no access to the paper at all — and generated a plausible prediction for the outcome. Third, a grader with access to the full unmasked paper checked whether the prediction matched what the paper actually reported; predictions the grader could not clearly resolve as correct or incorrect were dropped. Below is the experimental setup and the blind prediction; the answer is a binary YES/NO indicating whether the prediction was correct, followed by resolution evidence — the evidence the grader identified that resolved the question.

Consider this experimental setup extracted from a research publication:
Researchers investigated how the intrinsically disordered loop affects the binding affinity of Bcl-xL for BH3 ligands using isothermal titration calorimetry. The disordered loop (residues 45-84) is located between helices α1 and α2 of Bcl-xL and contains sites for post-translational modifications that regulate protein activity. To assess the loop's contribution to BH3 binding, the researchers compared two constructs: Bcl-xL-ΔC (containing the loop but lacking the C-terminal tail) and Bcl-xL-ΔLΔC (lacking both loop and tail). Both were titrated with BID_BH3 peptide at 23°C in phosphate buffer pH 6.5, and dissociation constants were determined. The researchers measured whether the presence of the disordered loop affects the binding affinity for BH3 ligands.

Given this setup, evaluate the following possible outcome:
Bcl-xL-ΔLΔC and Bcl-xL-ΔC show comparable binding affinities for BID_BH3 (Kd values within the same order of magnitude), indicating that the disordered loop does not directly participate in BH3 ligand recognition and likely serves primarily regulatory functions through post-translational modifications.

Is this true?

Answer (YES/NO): NO